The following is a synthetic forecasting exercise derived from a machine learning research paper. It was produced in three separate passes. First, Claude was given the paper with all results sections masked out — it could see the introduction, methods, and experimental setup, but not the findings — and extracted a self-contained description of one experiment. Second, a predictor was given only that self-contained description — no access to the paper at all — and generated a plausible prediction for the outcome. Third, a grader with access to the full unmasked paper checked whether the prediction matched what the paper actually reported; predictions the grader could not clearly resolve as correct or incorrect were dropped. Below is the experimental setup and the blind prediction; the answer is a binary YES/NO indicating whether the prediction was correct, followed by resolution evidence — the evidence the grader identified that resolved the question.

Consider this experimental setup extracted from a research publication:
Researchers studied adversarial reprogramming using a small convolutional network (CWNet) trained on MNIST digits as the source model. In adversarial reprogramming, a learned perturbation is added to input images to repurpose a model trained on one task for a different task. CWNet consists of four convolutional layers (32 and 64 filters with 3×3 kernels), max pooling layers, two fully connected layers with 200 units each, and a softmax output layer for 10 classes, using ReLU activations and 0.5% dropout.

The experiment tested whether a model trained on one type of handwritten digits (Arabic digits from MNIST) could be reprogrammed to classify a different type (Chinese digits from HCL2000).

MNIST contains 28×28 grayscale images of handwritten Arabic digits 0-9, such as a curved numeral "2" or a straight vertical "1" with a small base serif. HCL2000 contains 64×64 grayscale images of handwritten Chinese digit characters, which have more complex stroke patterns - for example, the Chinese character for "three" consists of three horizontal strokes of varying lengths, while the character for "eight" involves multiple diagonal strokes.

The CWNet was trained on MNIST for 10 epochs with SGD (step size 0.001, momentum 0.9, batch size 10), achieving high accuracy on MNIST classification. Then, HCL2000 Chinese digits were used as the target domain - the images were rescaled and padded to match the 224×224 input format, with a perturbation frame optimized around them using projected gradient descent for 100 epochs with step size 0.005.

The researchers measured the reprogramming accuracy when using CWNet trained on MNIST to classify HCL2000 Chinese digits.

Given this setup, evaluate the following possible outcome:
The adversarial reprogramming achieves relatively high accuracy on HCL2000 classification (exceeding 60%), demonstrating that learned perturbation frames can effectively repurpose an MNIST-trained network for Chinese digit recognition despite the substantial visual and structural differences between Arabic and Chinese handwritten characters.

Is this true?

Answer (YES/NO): NO